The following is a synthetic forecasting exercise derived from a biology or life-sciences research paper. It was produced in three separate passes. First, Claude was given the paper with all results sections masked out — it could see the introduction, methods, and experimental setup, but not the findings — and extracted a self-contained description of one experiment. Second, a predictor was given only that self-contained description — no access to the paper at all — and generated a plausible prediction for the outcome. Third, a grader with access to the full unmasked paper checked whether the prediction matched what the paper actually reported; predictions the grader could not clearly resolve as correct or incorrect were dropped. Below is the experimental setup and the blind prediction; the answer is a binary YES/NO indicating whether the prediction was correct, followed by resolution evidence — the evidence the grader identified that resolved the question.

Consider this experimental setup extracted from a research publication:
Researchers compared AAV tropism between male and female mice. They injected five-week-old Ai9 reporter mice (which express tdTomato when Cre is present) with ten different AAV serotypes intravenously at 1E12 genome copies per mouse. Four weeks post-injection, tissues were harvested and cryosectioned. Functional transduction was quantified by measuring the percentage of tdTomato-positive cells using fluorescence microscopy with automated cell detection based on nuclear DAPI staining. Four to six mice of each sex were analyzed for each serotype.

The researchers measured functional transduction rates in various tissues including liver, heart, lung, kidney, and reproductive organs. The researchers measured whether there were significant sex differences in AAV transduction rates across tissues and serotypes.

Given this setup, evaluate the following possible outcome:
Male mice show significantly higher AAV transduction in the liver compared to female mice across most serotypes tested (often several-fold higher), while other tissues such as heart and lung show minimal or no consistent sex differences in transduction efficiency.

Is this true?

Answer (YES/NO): NO